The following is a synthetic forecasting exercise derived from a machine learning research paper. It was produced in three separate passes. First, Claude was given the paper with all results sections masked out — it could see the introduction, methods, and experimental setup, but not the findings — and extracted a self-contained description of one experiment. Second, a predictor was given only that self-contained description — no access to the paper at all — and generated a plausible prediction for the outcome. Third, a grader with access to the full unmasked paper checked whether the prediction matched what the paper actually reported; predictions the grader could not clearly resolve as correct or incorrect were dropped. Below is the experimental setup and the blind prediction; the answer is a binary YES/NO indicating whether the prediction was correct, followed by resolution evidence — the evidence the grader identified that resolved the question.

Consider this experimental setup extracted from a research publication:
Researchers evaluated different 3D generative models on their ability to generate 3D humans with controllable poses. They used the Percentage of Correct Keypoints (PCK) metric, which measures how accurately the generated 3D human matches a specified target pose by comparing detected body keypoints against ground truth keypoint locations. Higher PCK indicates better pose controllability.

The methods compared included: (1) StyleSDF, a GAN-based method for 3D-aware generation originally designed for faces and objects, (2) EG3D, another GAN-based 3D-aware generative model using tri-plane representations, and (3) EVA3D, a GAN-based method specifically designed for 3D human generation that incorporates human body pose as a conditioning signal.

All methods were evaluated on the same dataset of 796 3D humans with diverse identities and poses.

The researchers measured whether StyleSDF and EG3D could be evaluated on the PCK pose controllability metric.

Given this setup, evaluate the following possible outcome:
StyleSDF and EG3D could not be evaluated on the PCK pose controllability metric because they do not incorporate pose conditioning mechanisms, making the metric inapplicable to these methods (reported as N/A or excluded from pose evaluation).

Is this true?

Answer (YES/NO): YES